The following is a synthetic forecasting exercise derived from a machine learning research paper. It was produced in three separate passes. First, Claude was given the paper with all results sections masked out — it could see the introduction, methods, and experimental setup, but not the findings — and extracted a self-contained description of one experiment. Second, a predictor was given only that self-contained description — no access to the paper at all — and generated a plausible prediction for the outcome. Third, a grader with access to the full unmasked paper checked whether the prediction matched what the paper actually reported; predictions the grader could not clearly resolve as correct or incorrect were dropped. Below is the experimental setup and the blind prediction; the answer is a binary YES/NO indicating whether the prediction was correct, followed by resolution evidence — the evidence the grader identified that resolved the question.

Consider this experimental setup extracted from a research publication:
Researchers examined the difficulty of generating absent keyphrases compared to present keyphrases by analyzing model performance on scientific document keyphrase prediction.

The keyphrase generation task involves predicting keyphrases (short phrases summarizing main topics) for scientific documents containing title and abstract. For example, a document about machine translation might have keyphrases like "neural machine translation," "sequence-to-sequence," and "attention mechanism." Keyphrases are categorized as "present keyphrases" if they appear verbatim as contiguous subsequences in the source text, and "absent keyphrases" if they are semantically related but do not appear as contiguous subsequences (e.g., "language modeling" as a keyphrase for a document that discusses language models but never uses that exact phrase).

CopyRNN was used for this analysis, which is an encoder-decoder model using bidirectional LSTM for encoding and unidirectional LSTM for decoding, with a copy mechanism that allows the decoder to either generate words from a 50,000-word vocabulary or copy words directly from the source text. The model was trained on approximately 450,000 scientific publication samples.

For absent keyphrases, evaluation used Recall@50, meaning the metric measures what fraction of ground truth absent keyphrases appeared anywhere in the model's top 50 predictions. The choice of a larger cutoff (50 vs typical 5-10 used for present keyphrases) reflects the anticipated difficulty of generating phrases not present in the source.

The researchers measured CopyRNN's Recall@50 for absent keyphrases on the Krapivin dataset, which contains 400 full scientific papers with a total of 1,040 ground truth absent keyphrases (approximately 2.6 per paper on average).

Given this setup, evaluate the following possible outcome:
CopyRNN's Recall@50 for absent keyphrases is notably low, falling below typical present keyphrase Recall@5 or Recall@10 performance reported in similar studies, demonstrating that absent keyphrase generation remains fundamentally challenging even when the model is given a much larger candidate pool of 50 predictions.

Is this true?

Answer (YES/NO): YES